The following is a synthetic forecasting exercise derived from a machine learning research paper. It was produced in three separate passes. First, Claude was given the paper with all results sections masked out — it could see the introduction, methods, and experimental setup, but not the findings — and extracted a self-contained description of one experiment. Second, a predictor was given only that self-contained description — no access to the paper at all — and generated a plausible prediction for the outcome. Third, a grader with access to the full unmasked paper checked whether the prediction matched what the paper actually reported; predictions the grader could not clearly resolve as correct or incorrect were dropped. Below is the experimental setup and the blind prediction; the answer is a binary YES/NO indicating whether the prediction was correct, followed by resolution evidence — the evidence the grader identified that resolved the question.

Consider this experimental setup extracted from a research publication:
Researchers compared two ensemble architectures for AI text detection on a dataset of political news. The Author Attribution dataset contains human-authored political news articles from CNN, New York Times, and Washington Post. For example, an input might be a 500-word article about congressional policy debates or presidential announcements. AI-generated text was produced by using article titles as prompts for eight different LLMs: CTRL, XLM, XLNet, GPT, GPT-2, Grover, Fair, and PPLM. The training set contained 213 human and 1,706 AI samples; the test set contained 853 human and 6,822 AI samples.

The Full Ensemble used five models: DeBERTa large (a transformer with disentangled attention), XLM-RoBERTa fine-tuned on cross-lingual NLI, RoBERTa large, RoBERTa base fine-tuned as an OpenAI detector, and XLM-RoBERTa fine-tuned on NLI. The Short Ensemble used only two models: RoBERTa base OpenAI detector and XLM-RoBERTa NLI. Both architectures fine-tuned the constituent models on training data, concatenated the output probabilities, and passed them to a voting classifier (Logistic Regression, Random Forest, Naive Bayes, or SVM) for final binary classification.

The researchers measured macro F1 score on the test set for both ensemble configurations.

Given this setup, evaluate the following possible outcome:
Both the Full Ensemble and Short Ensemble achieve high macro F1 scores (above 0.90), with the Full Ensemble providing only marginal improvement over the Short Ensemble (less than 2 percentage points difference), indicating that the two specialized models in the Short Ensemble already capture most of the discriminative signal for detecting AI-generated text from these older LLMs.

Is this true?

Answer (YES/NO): YES